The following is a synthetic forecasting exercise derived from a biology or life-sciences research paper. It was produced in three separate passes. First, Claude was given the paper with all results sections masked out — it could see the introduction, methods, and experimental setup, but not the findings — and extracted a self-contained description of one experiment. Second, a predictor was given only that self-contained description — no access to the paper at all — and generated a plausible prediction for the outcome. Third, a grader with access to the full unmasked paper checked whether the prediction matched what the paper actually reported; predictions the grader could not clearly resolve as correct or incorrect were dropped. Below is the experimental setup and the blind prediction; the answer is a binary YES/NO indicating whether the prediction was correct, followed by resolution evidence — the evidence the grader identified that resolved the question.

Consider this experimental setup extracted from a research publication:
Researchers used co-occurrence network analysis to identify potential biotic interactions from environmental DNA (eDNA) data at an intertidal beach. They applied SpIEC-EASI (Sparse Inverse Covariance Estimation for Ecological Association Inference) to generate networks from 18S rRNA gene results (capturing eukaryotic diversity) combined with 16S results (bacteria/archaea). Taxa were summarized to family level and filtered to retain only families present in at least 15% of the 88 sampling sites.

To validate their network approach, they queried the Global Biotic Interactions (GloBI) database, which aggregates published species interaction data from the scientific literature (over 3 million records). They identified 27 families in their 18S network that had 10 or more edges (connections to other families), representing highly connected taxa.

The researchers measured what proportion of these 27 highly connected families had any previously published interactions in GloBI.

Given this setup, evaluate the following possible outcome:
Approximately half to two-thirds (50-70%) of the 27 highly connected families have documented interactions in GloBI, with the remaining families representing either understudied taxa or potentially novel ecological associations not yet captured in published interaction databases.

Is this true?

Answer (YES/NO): YES